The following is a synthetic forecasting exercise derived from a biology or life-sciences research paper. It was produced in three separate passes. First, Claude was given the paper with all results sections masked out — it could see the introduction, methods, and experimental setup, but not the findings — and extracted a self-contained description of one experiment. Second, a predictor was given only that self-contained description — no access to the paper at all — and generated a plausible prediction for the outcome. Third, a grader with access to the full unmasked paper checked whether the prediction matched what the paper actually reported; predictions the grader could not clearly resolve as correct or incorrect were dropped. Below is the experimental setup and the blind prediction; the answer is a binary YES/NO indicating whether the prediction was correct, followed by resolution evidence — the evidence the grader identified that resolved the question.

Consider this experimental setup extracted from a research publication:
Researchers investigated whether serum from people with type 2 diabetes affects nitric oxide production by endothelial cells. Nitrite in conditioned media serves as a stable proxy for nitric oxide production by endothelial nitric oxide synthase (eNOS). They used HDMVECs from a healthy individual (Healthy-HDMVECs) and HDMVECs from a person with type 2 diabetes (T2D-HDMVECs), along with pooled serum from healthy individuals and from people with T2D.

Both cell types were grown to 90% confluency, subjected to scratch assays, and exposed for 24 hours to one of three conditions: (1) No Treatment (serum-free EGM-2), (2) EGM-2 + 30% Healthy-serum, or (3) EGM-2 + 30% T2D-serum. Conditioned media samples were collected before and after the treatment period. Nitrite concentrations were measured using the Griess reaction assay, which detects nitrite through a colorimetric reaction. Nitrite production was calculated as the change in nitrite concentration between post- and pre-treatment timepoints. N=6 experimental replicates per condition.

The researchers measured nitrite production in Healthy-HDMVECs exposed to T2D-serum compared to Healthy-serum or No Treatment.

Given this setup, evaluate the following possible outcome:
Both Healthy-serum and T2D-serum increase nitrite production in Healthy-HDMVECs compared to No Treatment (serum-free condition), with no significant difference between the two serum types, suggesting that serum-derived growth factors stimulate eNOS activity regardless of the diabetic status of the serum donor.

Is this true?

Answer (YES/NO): NO